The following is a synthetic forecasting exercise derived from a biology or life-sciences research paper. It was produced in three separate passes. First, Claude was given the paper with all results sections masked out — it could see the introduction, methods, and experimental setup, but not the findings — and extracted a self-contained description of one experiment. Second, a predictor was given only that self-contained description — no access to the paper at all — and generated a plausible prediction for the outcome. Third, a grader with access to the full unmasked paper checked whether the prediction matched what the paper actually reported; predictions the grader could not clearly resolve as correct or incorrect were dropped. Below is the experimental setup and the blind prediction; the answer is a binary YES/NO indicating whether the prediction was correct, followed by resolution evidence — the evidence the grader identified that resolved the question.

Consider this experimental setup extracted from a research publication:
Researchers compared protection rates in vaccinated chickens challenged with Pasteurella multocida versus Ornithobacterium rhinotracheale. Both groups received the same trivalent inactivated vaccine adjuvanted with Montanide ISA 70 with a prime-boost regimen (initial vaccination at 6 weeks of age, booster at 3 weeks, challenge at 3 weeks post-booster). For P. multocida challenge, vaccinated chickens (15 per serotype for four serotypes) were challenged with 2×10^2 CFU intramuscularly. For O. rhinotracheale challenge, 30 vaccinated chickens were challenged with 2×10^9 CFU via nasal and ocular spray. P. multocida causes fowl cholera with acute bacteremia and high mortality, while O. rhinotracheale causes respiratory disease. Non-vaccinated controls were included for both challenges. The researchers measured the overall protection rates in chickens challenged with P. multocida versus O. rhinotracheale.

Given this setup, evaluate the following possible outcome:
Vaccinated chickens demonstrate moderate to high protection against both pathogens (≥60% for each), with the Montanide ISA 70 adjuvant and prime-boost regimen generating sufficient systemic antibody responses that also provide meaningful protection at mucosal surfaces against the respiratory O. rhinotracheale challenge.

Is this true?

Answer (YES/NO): YES